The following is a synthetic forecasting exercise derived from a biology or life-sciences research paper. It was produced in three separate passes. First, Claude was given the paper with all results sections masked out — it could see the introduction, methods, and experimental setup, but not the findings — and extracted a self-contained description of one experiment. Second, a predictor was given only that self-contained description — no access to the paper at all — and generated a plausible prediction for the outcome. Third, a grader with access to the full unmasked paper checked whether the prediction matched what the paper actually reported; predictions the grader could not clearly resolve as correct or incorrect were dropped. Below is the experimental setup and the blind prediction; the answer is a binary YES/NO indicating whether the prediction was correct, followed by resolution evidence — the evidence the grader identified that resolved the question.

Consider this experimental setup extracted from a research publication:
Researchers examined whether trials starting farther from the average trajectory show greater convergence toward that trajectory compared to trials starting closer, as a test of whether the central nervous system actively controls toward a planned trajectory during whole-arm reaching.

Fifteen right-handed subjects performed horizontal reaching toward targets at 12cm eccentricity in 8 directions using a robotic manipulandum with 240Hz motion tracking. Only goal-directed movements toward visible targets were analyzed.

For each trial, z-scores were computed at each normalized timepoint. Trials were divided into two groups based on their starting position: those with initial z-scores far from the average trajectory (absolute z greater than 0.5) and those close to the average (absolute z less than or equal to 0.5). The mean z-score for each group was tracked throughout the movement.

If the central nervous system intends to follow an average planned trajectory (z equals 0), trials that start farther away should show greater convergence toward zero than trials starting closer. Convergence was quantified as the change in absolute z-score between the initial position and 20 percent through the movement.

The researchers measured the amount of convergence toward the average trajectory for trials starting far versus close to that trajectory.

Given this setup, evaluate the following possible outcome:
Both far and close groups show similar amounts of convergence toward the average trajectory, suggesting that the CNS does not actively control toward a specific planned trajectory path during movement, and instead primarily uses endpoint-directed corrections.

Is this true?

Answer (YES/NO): NO